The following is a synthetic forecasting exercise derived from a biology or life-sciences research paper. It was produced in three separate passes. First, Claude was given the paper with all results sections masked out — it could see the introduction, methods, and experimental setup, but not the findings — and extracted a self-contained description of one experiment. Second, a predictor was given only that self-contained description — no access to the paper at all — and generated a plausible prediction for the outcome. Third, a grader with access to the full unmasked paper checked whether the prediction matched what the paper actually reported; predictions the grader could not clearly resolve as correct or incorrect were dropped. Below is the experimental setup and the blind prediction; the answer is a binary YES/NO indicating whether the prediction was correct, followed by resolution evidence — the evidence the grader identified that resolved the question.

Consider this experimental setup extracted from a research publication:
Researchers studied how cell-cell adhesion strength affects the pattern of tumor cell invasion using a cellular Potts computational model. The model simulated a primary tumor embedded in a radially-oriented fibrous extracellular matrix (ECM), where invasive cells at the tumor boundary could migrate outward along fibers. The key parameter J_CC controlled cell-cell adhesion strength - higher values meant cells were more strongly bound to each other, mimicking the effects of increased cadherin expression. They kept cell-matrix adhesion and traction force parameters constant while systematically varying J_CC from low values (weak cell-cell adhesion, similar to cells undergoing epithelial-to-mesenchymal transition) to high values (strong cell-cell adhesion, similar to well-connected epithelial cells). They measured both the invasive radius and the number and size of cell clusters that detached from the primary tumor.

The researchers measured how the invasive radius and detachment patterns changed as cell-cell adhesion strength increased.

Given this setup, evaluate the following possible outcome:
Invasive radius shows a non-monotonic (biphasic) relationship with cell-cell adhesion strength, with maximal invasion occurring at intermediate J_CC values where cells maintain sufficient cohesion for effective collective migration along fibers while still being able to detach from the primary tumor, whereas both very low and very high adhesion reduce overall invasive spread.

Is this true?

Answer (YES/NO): NO